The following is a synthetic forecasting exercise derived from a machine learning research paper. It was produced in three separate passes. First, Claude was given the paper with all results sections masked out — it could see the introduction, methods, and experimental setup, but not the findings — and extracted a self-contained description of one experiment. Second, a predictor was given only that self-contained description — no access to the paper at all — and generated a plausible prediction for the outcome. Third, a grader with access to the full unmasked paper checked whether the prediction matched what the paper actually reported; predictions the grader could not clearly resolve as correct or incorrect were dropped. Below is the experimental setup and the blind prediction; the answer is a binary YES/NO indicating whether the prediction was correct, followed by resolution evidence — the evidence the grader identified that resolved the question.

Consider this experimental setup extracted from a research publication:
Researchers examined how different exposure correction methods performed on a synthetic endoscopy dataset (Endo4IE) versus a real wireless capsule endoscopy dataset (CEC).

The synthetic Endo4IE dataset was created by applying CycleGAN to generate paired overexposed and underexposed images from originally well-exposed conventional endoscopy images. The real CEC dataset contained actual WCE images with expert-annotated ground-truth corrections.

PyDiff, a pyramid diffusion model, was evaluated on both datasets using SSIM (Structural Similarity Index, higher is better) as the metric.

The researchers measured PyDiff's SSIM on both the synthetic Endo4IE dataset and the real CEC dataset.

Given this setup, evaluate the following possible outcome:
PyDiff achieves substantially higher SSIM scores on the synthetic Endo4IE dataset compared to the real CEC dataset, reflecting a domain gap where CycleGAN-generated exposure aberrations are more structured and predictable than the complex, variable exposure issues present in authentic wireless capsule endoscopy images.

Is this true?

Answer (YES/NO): NO